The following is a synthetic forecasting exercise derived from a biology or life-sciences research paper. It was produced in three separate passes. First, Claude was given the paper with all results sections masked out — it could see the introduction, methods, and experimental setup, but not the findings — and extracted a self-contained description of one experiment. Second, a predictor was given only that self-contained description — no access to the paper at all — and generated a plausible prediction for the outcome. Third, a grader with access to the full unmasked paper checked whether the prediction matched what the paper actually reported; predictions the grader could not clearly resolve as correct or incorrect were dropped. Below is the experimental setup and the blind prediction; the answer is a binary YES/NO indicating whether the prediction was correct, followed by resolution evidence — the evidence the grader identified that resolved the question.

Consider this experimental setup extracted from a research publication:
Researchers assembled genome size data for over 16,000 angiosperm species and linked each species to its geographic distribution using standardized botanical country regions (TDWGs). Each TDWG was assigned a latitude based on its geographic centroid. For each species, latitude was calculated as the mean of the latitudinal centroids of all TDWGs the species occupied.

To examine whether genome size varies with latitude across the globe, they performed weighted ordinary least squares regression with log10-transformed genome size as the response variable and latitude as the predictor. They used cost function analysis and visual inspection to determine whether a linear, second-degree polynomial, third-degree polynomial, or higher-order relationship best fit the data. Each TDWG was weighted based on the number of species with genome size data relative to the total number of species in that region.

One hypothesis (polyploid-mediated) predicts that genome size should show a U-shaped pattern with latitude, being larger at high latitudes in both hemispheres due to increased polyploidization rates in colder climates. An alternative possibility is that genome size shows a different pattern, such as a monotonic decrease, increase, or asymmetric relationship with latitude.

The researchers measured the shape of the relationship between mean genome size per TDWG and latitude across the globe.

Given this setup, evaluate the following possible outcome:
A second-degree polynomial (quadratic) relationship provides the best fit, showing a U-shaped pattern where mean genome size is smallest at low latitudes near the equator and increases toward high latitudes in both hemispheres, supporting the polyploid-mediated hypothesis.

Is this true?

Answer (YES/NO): NO